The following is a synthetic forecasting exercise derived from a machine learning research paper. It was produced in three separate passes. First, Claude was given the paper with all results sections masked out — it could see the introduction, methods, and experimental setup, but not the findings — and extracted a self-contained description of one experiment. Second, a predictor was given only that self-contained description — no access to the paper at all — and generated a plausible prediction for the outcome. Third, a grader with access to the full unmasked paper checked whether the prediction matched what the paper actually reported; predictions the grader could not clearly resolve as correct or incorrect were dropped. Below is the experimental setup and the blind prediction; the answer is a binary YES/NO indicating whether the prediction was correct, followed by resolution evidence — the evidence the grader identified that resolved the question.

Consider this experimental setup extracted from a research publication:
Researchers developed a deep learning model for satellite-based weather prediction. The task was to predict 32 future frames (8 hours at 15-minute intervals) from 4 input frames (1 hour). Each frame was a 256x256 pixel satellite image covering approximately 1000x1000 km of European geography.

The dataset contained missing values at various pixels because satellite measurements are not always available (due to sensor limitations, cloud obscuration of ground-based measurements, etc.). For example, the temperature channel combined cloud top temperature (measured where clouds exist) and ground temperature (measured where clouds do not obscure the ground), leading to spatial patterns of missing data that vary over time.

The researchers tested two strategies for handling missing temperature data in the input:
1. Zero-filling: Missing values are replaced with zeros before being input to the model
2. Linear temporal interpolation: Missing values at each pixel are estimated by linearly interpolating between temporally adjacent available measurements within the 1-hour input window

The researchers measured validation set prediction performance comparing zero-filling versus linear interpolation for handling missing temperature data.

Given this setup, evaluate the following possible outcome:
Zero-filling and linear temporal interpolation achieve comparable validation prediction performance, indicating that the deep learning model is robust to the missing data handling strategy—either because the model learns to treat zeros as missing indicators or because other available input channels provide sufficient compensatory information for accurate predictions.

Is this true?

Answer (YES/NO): NO